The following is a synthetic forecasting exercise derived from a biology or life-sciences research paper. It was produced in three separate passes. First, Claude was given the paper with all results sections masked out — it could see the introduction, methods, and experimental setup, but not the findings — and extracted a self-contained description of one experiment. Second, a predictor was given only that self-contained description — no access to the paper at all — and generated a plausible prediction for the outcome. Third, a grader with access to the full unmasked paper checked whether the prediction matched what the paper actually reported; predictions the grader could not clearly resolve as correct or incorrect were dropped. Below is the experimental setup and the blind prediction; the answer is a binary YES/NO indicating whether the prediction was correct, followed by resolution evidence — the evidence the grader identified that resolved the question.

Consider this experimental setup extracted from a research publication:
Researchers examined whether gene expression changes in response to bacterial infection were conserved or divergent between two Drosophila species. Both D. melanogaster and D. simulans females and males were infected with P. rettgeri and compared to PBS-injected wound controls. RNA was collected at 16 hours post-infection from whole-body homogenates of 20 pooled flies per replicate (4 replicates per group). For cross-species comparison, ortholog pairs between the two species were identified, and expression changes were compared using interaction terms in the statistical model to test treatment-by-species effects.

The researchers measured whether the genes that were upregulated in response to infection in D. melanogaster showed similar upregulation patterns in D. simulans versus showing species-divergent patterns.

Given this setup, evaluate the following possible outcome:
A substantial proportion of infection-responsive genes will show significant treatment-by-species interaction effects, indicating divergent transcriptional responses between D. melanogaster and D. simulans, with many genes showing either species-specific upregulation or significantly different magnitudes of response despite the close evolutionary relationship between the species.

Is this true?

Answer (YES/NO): NO